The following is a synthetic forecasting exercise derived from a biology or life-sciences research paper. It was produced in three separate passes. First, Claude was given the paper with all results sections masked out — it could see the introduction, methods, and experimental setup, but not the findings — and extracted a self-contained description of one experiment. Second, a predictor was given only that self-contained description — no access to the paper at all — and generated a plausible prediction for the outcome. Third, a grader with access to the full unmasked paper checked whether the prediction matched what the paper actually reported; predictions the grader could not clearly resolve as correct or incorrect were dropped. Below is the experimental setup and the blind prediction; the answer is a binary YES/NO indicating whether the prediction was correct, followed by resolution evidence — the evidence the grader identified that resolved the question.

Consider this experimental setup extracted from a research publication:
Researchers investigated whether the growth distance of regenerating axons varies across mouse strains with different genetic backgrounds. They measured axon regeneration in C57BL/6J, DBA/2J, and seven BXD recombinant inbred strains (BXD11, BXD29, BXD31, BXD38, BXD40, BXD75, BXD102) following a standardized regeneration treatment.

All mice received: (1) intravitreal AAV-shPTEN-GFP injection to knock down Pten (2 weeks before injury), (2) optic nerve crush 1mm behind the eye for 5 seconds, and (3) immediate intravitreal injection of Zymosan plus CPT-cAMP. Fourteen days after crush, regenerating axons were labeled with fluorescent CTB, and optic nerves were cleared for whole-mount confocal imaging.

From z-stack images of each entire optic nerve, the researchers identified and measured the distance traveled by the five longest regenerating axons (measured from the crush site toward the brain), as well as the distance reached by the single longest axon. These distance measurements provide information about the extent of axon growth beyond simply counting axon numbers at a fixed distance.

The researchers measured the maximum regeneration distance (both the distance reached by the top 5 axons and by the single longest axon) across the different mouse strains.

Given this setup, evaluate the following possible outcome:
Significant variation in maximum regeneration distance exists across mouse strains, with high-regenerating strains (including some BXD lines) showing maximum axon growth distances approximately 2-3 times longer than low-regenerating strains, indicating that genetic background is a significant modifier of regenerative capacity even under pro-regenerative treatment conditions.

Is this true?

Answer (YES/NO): YES